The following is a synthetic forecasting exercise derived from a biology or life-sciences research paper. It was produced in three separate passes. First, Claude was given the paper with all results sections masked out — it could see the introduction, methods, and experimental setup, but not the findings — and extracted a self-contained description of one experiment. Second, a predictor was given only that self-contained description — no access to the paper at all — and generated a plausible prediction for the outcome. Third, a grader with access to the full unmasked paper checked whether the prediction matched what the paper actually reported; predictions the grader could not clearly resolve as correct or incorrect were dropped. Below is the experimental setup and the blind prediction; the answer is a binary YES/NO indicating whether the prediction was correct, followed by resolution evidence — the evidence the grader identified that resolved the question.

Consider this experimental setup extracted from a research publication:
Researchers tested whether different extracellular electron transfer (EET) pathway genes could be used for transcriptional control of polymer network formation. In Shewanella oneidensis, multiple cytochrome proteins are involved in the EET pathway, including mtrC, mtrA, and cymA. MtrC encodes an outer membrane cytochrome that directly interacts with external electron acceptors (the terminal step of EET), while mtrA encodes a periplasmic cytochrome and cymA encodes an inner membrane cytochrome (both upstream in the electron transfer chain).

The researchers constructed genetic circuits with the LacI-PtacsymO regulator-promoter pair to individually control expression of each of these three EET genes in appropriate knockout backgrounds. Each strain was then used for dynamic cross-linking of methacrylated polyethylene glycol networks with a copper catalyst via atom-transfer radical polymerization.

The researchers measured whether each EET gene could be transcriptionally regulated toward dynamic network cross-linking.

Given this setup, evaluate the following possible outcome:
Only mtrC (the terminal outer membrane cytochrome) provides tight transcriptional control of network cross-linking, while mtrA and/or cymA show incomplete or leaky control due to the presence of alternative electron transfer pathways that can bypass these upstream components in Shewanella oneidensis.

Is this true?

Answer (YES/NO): NO